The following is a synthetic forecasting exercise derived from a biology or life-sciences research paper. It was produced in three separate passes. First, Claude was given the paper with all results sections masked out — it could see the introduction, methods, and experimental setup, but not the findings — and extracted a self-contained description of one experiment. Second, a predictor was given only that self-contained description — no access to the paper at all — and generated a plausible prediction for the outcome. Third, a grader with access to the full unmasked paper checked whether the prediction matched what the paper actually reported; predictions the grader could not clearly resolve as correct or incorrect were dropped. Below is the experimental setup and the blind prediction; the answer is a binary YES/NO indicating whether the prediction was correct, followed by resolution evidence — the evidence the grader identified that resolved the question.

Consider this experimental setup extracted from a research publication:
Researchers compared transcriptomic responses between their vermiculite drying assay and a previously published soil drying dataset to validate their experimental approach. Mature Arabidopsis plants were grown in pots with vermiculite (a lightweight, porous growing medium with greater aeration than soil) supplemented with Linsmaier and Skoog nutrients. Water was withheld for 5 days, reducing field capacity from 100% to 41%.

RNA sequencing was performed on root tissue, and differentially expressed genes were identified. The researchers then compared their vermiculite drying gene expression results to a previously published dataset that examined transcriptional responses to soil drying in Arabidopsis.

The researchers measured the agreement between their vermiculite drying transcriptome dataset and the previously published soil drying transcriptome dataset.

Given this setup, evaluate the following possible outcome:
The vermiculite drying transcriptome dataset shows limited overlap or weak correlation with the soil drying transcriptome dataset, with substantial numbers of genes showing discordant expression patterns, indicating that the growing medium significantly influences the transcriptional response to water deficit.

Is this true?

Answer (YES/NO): NO